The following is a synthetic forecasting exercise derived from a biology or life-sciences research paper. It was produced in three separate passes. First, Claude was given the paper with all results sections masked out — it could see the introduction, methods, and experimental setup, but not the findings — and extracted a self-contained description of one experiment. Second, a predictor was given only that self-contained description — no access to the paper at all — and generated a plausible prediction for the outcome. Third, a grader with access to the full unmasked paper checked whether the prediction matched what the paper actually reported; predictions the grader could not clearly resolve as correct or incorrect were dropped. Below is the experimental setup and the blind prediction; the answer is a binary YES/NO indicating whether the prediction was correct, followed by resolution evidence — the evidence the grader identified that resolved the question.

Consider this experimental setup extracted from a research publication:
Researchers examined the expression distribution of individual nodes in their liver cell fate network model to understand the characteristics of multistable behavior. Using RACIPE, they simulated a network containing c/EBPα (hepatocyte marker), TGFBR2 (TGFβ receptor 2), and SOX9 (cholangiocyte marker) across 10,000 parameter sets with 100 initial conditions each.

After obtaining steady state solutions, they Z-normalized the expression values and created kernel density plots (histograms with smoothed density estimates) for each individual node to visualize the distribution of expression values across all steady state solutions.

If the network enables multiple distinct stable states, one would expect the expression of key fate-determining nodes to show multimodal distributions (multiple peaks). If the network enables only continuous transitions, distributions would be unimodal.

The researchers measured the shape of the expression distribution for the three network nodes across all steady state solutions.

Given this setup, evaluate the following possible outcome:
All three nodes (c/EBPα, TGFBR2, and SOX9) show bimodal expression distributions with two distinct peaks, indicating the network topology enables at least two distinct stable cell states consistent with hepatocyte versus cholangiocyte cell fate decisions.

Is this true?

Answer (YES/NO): YES